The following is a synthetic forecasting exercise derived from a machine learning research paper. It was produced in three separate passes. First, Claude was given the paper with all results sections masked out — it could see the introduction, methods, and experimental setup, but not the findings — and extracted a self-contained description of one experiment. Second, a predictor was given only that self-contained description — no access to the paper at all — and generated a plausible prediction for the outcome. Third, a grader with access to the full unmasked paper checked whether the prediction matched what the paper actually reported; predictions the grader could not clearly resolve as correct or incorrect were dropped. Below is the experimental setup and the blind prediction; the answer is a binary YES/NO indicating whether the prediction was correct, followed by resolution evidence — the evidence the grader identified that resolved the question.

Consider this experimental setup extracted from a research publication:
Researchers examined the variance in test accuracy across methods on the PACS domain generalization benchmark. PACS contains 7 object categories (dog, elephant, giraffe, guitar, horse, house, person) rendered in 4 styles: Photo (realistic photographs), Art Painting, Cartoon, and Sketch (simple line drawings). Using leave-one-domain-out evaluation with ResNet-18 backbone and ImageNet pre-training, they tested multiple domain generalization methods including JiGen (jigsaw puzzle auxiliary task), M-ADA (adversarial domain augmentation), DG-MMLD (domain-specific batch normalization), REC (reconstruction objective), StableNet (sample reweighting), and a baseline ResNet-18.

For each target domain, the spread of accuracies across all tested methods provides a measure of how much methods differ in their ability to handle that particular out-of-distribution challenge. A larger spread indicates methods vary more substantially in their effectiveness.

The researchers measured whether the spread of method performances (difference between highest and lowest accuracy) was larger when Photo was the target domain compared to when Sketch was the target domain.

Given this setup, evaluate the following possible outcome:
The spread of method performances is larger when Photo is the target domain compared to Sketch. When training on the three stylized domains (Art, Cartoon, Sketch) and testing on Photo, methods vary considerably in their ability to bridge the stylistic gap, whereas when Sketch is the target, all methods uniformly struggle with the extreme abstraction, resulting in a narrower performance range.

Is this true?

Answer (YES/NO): NO